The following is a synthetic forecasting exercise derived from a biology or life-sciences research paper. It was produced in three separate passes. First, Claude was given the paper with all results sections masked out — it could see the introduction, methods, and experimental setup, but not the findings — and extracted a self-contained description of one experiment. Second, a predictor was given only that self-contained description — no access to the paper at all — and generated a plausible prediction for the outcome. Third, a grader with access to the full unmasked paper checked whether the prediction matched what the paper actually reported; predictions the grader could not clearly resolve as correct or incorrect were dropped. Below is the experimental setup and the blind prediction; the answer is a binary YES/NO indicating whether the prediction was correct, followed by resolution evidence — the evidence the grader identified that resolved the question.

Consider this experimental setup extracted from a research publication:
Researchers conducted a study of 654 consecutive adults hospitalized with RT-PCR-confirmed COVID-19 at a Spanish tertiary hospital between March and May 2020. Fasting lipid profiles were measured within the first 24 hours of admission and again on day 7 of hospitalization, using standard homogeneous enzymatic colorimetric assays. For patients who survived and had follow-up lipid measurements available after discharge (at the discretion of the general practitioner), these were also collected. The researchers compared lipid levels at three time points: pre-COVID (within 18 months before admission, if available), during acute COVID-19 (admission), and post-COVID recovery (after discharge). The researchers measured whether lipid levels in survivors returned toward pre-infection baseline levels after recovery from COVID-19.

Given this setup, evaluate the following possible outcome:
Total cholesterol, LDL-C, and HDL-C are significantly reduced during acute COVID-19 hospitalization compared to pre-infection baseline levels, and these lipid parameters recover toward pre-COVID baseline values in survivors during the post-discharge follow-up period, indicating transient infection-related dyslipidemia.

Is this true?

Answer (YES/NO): YES